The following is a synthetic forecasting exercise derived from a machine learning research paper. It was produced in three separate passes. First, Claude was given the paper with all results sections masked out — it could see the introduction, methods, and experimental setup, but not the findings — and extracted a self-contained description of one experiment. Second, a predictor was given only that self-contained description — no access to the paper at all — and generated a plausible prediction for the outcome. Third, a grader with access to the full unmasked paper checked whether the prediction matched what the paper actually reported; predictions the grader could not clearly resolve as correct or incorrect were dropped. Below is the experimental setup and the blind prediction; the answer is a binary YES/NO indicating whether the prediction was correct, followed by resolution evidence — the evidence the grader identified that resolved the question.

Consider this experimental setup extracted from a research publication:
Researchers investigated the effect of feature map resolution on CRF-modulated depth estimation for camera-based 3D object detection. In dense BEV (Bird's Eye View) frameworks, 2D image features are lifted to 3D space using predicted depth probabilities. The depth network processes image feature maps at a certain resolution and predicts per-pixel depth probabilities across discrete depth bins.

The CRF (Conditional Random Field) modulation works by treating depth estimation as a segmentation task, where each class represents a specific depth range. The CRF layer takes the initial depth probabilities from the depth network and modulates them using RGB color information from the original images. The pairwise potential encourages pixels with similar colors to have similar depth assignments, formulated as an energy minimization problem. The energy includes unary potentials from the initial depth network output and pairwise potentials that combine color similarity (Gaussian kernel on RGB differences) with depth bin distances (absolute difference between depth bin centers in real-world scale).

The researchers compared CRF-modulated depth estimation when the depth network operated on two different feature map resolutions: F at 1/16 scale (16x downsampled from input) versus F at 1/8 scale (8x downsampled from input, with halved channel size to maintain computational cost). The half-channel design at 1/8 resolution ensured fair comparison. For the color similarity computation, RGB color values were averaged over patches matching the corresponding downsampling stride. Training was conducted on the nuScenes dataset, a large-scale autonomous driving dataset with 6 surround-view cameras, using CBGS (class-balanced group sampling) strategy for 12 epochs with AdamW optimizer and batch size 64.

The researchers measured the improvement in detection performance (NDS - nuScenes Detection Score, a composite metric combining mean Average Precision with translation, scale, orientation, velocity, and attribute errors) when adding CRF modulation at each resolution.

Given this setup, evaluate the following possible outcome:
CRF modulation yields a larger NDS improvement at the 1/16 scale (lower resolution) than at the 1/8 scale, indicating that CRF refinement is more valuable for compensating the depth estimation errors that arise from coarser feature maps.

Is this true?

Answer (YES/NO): NO